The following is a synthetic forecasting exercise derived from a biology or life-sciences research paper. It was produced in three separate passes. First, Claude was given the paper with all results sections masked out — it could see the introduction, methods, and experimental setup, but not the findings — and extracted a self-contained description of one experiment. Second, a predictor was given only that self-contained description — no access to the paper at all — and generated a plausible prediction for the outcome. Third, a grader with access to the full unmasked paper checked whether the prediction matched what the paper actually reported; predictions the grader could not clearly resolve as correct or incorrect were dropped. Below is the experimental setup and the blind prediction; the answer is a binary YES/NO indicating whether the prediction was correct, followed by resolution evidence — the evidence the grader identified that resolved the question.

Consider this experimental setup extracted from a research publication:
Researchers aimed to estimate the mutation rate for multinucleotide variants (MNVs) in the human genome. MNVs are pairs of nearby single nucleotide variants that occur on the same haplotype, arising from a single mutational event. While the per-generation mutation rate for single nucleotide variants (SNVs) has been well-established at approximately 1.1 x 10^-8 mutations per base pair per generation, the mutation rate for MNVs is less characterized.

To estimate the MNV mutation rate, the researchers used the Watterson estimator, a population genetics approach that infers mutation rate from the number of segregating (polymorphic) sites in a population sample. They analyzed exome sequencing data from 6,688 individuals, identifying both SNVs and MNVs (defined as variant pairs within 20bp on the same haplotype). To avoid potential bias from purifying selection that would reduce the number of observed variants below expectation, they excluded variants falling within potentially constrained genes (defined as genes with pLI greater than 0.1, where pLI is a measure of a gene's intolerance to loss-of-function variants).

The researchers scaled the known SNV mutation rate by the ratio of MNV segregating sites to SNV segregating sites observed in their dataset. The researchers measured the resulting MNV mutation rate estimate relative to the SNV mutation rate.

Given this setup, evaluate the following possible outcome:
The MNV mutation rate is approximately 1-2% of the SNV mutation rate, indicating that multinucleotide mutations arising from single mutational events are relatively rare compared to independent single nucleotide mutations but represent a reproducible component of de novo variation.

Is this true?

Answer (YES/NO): YES